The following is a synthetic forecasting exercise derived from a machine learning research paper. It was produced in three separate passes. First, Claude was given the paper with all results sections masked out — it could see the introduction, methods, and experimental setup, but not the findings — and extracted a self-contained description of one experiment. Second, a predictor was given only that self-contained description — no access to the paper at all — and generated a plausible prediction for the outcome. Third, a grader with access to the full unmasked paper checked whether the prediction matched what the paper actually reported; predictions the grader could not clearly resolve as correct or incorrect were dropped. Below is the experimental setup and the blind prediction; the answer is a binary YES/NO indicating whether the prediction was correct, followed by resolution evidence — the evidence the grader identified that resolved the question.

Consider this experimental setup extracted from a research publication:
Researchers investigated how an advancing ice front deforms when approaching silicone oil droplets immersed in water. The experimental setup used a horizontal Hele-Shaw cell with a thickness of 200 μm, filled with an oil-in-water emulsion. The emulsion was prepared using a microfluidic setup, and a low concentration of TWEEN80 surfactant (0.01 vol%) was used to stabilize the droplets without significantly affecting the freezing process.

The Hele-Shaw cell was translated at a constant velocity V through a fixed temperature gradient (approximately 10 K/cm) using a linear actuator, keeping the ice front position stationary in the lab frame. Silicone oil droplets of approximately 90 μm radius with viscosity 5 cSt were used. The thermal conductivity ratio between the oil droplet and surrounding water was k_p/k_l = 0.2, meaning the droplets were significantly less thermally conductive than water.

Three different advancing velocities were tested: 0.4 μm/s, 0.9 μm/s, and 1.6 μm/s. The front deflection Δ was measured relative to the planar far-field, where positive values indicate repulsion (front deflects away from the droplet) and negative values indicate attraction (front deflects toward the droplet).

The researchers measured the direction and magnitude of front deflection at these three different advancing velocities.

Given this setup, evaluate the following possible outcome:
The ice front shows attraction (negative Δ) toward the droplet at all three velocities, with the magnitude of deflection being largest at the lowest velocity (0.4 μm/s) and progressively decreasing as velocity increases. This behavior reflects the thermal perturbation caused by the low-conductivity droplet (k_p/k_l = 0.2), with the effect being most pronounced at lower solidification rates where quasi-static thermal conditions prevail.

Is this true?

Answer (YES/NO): NO